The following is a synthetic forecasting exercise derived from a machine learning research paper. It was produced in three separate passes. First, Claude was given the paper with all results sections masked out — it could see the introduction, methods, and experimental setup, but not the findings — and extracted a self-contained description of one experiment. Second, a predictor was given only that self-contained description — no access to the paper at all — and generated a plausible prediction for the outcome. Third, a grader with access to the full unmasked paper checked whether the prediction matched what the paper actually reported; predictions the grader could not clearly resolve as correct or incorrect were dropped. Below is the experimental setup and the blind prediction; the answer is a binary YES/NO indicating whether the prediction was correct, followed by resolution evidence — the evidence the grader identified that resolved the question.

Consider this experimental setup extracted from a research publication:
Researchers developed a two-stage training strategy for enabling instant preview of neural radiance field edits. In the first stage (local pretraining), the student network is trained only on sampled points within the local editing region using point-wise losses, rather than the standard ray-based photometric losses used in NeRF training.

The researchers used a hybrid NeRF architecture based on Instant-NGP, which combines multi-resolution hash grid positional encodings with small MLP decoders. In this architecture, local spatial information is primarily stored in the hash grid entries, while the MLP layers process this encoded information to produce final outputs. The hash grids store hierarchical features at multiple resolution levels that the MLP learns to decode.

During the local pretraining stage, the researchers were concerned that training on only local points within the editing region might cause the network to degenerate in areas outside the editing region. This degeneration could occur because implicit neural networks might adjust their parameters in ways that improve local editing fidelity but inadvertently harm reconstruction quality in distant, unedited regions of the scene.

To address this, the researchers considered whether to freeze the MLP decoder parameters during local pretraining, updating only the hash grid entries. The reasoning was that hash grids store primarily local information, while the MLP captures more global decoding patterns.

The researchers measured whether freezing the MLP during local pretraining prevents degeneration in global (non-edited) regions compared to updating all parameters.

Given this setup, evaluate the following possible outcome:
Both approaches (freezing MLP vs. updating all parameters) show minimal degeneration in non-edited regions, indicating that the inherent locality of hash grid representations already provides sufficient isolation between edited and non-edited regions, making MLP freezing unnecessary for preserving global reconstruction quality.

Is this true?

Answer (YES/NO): NO